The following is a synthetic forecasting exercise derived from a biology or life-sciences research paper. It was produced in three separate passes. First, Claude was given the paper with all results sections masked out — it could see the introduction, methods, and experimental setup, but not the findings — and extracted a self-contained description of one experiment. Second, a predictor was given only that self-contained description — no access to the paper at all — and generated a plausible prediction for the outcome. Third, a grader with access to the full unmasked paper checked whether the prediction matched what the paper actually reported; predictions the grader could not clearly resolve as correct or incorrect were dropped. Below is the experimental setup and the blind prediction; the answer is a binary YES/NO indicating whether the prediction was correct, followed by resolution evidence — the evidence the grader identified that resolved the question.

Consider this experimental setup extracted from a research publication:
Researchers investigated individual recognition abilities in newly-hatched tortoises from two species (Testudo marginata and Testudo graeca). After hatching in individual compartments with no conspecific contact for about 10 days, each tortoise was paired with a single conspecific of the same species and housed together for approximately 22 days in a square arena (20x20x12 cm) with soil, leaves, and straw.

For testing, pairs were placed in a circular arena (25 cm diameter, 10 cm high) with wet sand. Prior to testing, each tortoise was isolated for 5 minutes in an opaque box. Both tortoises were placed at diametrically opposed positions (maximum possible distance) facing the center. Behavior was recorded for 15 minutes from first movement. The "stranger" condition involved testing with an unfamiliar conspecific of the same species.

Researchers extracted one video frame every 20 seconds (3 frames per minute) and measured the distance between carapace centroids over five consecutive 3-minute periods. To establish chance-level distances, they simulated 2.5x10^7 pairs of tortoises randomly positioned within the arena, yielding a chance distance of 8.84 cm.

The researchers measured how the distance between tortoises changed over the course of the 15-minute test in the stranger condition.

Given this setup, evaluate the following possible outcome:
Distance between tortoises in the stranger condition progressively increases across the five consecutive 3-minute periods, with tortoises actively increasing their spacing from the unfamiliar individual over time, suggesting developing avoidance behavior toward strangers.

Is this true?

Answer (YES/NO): NO